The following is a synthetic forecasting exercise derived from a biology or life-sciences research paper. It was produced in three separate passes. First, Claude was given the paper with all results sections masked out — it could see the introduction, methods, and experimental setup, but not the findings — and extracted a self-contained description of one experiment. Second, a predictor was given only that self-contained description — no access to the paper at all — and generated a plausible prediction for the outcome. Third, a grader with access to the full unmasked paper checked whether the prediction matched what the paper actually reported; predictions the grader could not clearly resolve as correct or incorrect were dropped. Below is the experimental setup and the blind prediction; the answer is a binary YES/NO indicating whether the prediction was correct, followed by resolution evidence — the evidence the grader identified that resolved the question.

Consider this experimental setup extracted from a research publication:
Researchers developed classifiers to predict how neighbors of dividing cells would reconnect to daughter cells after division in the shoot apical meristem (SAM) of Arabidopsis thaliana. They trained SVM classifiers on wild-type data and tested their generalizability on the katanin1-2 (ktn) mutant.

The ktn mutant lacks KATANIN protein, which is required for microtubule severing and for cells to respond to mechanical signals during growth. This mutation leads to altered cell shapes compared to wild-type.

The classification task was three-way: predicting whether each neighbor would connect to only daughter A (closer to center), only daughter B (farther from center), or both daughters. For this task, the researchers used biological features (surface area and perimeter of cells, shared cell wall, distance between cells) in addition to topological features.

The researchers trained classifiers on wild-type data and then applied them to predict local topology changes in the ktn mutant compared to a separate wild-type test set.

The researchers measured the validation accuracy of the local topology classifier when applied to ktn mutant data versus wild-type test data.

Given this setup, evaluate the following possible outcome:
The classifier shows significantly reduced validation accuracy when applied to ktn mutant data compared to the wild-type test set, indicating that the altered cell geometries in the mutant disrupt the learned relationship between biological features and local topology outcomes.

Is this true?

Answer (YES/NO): NO